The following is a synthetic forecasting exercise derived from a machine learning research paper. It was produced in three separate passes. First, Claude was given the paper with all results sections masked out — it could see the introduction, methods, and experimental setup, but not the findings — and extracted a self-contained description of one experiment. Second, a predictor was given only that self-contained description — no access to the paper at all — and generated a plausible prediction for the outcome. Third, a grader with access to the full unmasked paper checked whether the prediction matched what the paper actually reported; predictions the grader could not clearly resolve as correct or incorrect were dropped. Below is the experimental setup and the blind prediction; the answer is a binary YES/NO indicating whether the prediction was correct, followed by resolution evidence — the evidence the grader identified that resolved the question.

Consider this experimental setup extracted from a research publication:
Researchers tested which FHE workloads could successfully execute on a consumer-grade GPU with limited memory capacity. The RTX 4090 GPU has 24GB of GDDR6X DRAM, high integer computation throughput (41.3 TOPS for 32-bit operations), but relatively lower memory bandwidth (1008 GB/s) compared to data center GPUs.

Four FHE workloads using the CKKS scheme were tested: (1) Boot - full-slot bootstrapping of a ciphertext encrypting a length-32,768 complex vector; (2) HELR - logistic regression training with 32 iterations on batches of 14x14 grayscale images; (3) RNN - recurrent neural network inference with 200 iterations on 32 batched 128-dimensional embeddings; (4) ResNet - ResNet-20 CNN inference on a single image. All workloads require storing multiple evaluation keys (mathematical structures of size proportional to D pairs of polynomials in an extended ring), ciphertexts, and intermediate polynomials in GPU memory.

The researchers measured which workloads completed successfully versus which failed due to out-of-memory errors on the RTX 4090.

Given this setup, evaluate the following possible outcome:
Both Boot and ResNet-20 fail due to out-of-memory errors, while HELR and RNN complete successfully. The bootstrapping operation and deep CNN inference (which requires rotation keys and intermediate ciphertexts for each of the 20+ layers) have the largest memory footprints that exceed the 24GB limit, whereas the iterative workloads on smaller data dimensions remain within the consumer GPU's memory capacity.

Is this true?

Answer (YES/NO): NO